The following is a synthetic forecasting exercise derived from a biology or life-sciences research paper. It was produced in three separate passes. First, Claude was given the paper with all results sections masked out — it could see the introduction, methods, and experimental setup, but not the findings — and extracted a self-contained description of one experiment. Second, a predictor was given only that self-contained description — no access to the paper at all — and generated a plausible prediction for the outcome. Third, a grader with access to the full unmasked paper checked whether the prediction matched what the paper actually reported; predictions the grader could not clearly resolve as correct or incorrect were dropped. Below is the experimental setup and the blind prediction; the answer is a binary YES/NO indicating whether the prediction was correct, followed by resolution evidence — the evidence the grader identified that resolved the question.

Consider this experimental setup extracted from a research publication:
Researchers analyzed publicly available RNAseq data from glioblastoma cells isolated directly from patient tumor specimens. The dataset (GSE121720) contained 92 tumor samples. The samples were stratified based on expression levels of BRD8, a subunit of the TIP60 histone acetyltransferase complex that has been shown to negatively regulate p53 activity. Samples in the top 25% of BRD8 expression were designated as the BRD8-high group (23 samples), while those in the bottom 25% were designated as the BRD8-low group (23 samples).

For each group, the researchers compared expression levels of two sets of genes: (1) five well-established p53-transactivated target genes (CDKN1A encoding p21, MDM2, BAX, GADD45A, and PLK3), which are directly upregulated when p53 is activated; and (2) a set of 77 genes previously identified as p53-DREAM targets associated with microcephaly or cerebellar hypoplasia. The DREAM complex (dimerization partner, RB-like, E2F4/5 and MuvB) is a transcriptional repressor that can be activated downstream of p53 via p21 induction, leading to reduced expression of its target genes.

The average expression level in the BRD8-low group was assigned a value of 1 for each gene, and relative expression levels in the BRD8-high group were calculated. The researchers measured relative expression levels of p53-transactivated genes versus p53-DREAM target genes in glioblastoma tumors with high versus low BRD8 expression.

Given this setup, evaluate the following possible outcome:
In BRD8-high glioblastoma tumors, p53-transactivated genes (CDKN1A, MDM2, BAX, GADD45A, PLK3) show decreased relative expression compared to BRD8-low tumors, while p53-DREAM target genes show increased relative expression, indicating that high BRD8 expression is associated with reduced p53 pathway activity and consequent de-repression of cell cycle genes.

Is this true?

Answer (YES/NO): YES